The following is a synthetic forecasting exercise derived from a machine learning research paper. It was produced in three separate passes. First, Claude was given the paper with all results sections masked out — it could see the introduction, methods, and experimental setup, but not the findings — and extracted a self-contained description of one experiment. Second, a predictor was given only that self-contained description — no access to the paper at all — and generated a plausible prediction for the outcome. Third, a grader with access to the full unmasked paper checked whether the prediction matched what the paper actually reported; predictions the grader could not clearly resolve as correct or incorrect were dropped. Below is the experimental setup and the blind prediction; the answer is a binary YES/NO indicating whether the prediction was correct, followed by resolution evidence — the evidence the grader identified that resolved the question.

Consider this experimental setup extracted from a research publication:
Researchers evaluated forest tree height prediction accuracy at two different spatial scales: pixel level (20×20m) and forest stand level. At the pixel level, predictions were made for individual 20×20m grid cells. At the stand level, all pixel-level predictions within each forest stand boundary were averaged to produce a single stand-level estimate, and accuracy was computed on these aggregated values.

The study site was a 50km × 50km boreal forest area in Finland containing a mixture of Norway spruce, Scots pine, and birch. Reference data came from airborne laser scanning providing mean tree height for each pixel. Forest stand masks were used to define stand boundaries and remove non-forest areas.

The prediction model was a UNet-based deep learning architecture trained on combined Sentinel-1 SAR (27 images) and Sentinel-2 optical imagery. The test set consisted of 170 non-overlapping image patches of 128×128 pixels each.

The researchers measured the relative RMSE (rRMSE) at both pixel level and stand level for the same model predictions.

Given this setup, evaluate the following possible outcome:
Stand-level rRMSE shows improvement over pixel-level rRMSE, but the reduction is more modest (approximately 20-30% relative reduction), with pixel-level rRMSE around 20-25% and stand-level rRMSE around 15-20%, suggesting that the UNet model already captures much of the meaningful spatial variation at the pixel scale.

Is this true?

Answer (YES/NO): NO